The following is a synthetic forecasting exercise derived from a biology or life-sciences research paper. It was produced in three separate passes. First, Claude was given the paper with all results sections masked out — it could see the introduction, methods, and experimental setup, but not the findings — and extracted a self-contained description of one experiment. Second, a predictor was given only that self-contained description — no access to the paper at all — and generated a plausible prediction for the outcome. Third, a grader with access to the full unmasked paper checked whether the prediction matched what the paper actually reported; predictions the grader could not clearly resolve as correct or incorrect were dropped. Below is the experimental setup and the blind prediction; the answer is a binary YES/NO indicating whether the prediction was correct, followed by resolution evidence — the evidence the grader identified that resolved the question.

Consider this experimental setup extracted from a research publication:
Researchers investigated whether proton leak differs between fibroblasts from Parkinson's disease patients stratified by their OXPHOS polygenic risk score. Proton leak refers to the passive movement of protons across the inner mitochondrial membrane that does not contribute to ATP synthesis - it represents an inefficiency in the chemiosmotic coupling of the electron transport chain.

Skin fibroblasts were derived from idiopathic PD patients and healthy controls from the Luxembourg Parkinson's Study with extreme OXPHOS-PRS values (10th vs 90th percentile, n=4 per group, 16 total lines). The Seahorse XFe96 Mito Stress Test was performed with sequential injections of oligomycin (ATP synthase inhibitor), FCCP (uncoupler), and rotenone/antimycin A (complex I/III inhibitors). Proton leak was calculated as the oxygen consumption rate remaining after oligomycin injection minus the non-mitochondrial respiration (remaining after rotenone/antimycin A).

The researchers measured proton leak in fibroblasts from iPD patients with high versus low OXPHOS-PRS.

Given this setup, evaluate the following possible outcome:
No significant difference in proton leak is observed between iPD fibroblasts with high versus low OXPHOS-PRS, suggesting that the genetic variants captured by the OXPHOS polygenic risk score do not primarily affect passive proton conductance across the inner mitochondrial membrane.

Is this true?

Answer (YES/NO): NO